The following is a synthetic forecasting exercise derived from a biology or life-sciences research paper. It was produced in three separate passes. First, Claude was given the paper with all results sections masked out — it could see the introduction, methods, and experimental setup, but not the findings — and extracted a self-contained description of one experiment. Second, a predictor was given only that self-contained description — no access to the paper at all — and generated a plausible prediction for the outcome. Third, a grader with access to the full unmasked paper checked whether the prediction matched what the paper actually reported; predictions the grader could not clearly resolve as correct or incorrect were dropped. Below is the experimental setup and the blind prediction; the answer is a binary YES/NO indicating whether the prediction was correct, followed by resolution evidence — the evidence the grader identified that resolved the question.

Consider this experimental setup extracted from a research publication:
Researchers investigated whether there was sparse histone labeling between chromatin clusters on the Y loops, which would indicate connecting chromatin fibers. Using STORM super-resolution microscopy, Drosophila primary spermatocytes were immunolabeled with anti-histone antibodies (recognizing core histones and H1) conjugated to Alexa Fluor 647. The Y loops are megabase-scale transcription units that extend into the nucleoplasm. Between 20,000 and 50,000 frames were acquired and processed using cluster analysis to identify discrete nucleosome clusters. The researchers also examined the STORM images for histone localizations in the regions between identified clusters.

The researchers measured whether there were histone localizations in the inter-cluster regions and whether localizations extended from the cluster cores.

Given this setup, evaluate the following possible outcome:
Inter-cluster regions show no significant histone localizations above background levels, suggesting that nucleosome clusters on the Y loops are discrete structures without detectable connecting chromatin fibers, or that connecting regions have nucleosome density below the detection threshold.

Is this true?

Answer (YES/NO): NO